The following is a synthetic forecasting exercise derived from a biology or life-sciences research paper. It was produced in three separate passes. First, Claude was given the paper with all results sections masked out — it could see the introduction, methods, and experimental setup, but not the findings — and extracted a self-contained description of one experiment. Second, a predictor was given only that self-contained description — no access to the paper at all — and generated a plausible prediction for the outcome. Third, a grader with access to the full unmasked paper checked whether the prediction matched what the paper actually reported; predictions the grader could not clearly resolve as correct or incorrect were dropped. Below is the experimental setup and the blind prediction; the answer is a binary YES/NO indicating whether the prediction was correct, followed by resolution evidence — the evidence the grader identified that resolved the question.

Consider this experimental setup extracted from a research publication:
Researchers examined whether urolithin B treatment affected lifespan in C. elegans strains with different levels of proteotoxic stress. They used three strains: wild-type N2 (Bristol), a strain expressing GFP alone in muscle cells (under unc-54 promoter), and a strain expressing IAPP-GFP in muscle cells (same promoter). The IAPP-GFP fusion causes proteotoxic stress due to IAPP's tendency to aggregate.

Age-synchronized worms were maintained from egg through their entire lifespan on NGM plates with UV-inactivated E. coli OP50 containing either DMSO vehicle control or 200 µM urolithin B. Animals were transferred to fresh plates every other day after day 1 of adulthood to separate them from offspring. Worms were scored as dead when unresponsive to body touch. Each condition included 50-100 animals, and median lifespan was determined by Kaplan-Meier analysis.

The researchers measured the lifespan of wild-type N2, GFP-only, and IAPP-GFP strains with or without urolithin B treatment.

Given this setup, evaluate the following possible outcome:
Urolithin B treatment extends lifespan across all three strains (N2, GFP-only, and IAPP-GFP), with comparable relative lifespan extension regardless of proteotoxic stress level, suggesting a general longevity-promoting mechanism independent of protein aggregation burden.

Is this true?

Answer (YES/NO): NO